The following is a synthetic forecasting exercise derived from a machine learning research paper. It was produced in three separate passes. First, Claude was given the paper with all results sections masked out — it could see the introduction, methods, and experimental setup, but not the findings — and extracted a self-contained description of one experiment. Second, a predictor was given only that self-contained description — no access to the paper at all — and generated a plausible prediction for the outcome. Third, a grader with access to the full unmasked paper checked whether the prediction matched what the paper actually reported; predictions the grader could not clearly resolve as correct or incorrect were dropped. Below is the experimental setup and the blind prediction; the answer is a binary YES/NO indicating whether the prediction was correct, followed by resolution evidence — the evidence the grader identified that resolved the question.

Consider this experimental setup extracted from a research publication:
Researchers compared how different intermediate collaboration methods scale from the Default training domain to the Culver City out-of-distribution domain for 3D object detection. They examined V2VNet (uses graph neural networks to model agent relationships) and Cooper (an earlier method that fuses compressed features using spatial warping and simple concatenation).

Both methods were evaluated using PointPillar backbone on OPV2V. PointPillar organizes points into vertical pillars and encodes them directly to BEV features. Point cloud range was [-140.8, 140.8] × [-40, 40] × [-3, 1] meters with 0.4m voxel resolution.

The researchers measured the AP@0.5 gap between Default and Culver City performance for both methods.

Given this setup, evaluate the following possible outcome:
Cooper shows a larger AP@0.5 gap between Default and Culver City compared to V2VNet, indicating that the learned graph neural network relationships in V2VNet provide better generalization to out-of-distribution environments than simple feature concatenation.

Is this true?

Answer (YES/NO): YES